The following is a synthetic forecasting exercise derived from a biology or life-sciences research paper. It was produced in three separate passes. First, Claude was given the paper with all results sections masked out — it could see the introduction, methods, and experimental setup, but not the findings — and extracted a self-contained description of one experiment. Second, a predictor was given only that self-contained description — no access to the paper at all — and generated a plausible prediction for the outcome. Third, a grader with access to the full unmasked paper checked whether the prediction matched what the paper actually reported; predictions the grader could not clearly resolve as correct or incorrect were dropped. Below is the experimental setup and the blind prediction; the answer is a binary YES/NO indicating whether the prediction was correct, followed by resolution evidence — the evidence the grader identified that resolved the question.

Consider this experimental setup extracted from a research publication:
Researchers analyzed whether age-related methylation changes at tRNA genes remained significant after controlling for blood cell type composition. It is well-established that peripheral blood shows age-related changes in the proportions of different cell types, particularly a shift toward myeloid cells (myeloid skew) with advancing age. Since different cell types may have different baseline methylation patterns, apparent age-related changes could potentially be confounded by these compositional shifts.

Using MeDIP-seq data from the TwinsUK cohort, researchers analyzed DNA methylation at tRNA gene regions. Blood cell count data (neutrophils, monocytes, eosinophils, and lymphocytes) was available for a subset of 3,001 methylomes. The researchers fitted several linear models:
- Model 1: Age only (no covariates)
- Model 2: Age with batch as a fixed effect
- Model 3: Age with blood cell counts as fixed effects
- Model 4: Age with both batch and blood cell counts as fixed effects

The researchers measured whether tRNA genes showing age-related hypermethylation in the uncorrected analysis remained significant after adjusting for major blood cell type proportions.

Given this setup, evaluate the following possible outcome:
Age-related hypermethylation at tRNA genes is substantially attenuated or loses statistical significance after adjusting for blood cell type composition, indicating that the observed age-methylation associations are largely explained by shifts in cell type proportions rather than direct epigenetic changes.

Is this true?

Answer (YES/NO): NO